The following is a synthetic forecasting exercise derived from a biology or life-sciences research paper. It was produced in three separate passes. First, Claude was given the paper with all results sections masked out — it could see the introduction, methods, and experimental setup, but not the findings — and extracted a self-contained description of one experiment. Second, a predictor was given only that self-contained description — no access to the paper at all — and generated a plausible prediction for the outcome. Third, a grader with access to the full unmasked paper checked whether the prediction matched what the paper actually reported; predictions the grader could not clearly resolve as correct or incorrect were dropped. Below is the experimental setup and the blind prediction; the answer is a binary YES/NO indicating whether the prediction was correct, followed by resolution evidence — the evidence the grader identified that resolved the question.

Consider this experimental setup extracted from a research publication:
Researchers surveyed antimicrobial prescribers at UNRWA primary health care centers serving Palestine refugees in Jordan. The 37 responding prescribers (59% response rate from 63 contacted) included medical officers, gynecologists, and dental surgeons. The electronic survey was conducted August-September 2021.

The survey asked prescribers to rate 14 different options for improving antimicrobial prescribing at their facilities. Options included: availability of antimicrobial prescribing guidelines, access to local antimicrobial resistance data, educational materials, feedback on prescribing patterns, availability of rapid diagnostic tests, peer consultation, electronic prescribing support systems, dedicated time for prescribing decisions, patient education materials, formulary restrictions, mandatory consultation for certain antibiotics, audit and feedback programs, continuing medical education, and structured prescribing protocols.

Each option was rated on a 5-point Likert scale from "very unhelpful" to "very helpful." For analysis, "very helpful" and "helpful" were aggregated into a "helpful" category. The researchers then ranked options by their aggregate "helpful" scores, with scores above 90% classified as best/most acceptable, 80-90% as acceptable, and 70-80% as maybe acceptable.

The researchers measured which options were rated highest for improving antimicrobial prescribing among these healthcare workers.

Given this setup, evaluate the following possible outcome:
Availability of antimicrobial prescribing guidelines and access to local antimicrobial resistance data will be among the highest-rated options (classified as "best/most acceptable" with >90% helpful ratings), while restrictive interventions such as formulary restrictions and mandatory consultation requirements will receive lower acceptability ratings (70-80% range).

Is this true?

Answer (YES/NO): NO